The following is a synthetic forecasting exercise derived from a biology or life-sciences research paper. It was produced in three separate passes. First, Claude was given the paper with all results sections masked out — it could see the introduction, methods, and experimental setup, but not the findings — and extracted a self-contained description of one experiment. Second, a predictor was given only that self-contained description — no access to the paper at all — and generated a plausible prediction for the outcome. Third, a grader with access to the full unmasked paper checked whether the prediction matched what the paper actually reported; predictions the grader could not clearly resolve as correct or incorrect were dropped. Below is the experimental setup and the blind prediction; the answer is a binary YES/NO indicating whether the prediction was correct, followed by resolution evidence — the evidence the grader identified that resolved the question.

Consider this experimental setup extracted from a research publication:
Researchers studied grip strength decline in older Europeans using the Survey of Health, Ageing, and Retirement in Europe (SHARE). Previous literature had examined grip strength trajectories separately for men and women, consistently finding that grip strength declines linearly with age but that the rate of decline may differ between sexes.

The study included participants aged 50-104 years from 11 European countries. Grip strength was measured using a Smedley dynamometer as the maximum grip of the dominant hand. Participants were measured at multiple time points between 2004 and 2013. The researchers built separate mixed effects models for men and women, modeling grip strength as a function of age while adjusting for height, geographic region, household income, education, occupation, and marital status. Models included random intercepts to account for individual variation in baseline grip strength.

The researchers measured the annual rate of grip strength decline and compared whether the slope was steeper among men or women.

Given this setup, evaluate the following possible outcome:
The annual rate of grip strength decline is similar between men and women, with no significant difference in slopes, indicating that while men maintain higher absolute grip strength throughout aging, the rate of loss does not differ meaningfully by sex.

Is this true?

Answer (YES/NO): NO